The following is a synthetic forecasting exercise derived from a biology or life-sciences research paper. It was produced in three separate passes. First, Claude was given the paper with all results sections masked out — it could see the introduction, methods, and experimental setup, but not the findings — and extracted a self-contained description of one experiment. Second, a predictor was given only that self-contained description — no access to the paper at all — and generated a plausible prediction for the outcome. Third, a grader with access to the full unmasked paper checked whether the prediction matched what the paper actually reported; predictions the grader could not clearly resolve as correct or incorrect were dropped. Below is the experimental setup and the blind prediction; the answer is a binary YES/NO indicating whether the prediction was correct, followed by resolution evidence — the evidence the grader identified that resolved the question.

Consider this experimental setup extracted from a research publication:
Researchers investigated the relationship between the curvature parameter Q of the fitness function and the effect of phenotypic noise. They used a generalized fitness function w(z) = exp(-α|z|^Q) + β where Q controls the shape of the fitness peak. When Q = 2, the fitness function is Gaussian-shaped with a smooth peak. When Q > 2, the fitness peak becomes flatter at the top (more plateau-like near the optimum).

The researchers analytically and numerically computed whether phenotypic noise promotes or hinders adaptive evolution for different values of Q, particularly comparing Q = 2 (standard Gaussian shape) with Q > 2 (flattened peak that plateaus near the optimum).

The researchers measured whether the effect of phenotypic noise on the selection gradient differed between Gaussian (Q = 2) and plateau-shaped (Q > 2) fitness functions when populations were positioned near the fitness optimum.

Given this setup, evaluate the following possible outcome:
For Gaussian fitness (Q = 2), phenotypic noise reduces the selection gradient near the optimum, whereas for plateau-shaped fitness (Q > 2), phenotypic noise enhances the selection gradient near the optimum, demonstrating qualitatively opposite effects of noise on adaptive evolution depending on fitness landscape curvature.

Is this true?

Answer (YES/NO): YES